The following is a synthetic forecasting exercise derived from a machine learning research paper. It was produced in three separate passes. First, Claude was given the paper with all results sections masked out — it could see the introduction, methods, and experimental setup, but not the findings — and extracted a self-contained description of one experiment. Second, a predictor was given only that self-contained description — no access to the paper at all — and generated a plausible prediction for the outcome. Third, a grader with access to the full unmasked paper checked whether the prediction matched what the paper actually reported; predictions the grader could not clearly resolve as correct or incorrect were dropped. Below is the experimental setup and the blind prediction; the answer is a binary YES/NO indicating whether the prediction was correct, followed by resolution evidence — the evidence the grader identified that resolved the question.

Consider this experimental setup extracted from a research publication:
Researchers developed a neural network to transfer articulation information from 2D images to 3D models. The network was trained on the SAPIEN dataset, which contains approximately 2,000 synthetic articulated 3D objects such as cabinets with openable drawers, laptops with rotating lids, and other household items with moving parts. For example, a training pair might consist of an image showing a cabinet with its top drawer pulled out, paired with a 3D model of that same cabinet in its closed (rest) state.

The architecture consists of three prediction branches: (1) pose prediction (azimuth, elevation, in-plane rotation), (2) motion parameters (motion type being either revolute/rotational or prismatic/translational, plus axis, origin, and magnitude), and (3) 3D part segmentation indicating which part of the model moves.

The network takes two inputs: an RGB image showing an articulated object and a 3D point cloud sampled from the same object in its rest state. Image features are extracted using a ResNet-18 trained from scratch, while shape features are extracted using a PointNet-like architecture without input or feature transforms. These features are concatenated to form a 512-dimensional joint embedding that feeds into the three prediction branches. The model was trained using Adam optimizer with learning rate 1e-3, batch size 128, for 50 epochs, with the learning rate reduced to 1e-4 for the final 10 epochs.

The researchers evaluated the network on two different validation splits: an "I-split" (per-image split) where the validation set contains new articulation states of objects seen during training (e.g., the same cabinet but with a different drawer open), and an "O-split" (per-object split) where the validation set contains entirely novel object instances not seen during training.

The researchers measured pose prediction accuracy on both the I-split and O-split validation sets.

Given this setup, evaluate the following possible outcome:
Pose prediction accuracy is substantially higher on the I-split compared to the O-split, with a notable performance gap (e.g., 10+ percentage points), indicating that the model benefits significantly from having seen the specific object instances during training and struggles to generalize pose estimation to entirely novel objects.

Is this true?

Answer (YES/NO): YES